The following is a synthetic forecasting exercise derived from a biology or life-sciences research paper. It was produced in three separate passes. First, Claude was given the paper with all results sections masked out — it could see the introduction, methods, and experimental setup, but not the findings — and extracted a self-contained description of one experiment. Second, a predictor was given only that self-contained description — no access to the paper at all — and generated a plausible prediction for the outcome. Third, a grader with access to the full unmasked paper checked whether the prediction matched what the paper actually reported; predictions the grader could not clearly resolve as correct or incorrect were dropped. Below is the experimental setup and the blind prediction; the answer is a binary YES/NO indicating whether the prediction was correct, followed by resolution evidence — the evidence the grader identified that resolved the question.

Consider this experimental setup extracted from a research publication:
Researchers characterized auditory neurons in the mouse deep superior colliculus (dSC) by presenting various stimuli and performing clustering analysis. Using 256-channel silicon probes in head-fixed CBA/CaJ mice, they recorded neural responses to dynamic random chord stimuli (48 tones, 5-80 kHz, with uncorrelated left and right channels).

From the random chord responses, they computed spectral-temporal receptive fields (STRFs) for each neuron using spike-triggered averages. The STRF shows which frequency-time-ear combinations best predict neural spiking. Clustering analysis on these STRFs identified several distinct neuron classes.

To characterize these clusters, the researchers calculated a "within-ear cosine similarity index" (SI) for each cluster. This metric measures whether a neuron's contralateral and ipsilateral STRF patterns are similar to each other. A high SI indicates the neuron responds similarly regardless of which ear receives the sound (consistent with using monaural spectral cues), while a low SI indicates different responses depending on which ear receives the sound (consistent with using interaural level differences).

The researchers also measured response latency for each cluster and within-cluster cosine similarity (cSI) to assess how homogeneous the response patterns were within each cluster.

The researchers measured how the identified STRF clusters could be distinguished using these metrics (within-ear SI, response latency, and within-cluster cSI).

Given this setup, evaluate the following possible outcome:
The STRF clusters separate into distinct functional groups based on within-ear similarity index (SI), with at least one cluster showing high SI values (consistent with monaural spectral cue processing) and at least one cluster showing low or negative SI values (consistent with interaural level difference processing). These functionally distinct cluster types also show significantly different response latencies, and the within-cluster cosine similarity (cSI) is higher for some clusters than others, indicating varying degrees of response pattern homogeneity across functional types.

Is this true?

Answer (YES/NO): YES